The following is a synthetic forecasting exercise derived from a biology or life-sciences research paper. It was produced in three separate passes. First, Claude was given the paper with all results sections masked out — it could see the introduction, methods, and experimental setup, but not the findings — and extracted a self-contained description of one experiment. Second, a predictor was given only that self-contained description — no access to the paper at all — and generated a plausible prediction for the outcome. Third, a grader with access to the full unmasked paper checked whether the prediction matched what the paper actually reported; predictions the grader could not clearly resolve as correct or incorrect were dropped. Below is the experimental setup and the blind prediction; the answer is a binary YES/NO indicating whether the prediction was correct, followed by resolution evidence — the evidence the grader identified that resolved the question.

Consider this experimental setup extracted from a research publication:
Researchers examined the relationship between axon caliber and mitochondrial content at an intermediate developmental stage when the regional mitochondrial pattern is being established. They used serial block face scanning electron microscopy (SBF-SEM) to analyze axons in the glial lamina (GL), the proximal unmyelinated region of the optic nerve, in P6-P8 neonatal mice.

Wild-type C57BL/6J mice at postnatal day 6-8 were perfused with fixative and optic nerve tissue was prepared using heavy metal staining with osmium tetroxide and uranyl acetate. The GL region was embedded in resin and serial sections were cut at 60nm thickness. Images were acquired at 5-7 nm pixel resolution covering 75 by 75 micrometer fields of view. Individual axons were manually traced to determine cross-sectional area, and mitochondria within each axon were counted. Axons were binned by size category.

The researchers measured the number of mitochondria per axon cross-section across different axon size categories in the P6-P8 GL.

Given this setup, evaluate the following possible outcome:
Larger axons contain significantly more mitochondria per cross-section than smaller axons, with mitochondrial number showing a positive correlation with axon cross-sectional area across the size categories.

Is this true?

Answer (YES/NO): YES